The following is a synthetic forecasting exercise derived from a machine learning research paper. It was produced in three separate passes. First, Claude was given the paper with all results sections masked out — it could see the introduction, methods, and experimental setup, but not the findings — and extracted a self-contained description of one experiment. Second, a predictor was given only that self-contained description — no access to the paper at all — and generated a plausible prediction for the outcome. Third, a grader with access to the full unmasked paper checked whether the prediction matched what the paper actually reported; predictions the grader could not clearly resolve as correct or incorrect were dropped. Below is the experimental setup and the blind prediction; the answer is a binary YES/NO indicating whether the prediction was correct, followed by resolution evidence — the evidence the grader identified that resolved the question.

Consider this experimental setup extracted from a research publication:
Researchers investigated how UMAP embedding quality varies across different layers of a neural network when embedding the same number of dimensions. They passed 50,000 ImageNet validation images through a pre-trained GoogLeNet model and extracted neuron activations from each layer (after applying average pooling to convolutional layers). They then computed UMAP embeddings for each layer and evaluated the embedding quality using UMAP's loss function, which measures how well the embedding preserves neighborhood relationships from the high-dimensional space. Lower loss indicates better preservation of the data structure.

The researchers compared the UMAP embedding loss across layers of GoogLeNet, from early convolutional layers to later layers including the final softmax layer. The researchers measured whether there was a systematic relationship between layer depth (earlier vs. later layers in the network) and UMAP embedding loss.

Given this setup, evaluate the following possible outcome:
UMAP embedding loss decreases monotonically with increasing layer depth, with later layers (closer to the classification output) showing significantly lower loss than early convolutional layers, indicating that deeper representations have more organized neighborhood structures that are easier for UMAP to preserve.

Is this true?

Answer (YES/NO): NO